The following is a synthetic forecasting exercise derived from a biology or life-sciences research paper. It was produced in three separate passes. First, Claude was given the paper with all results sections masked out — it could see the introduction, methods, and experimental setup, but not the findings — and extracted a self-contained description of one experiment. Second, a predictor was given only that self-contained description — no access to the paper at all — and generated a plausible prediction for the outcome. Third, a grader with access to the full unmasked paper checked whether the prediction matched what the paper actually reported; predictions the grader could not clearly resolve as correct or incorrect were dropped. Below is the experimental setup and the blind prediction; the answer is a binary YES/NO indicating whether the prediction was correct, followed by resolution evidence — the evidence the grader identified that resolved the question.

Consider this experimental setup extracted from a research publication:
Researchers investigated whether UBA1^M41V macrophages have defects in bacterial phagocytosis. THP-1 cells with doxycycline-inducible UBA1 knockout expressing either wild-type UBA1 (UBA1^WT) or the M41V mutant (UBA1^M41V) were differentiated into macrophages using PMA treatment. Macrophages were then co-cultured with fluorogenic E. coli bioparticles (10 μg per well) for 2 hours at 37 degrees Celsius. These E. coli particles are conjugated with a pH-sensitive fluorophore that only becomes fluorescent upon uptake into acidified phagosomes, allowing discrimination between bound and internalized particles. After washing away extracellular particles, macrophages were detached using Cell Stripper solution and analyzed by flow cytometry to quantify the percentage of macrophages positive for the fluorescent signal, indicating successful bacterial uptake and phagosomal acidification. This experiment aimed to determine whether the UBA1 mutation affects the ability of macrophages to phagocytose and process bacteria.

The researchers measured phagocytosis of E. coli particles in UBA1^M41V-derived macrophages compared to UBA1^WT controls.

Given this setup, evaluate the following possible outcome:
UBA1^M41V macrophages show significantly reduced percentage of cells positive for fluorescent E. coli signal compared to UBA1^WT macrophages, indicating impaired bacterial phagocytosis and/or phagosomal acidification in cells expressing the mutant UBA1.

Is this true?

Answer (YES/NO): NO